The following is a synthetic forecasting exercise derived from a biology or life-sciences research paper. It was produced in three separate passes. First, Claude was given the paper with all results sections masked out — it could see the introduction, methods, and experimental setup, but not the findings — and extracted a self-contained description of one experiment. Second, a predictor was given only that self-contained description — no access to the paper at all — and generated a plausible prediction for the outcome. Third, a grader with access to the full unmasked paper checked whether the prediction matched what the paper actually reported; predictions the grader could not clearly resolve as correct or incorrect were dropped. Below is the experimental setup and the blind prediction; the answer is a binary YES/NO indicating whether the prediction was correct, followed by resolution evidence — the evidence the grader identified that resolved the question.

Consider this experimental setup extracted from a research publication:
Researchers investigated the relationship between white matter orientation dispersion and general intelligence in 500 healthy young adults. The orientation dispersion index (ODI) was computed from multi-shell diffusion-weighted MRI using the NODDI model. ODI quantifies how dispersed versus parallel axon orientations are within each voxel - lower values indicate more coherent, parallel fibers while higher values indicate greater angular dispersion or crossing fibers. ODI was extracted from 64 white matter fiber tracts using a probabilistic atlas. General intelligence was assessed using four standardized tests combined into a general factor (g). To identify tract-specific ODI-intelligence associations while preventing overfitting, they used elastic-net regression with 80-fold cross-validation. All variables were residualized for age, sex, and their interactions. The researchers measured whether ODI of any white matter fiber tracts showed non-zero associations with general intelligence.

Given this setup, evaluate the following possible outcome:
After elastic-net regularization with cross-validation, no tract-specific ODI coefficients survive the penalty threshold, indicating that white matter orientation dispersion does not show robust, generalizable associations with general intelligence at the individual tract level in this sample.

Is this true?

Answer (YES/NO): YES